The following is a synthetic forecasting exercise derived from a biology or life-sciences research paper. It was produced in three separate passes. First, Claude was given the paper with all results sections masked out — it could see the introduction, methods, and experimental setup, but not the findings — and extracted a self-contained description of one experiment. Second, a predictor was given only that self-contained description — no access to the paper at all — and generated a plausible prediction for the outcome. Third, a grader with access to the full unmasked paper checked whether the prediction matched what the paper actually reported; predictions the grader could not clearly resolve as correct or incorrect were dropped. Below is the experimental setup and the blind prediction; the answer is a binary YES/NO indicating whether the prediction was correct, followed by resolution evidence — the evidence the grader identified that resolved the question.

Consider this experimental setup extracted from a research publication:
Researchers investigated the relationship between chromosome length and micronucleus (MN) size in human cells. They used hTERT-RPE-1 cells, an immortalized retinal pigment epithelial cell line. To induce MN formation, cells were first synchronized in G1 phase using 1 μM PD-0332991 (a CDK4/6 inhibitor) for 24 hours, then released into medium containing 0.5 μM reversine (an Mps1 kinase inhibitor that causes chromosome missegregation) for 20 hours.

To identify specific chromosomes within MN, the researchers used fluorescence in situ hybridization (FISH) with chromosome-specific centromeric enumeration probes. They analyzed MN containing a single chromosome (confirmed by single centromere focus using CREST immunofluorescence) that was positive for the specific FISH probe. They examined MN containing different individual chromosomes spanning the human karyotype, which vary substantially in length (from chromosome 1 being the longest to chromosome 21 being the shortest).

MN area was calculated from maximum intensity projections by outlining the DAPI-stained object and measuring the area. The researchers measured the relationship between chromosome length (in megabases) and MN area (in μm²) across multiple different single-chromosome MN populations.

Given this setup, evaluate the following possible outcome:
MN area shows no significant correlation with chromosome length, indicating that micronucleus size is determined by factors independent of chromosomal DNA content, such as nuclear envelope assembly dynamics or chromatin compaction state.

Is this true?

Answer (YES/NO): NO